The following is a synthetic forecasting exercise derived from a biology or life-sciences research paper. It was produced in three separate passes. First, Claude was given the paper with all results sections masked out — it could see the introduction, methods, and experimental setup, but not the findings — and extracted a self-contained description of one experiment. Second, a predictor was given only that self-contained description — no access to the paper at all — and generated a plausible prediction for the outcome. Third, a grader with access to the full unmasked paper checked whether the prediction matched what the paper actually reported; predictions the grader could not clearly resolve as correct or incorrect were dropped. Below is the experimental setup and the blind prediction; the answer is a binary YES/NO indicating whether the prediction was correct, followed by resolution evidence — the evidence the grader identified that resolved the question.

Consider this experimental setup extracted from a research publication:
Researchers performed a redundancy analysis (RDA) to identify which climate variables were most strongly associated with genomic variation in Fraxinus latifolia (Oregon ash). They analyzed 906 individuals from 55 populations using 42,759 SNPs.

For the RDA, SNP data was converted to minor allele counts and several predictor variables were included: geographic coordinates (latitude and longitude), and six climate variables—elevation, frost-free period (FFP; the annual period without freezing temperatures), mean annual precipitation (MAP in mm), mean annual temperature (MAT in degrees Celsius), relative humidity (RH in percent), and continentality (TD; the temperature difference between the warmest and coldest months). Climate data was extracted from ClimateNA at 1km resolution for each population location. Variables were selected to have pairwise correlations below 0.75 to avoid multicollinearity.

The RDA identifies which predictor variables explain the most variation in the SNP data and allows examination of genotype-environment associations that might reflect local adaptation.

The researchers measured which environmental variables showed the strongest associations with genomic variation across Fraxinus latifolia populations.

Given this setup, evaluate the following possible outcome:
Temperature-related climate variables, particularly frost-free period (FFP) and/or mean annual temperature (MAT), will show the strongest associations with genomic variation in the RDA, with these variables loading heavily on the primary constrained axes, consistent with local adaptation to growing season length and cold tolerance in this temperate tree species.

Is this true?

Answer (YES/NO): NO